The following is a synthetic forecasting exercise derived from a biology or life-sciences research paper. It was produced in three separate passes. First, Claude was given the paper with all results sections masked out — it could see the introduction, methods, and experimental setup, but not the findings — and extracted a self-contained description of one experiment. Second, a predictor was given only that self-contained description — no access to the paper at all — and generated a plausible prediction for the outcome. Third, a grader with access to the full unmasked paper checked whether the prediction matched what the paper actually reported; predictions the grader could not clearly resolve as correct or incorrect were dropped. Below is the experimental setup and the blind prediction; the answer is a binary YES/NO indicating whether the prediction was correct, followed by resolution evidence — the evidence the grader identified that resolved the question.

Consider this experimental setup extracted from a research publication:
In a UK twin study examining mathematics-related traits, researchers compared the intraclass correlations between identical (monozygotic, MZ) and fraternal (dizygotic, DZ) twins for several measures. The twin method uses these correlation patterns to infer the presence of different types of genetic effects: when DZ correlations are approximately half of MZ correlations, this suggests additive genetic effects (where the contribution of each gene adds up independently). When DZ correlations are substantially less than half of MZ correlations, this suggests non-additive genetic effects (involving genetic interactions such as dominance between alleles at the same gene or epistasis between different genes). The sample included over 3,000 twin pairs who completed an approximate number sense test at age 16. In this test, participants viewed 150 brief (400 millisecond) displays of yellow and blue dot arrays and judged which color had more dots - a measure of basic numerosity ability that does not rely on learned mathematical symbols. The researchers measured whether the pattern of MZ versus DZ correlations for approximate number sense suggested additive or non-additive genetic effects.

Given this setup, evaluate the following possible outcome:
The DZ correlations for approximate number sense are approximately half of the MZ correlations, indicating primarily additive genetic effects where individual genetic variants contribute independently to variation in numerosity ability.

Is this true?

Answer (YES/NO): NO